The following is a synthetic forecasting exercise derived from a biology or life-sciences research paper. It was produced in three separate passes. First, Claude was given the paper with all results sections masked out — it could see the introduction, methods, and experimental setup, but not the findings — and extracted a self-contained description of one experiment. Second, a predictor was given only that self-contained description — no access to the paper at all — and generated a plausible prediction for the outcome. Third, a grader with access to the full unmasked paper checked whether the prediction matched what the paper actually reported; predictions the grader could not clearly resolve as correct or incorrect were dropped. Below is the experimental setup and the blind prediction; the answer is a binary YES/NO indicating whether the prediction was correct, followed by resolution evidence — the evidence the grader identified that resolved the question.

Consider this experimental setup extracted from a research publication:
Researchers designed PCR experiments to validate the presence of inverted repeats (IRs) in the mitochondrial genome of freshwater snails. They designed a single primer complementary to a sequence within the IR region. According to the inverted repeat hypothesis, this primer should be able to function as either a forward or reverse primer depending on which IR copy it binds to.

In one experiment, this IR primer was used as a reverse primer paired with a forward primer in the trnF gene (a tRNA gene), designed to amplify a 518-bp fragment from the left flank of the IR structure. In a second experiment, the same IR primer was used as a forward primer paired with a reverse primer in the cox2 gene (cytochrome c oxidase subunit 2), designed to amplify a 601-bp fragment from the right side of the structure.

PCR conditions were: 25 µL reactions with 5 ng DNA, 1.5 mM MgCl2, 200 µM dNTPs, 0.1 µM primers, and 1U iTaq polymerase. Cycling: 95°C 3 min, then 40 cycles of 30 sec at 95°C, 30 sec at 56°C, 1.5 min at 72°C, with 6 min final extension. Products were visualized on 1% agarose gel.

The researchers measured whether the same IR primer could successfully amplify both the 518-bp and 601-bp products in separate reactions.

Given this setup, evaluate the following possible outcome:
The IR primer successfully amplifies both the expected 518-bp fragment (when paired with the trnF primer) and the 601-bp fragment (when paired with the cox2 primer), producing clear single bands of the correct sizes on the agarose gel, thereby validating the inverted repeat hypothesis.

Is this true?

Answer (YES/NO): YES